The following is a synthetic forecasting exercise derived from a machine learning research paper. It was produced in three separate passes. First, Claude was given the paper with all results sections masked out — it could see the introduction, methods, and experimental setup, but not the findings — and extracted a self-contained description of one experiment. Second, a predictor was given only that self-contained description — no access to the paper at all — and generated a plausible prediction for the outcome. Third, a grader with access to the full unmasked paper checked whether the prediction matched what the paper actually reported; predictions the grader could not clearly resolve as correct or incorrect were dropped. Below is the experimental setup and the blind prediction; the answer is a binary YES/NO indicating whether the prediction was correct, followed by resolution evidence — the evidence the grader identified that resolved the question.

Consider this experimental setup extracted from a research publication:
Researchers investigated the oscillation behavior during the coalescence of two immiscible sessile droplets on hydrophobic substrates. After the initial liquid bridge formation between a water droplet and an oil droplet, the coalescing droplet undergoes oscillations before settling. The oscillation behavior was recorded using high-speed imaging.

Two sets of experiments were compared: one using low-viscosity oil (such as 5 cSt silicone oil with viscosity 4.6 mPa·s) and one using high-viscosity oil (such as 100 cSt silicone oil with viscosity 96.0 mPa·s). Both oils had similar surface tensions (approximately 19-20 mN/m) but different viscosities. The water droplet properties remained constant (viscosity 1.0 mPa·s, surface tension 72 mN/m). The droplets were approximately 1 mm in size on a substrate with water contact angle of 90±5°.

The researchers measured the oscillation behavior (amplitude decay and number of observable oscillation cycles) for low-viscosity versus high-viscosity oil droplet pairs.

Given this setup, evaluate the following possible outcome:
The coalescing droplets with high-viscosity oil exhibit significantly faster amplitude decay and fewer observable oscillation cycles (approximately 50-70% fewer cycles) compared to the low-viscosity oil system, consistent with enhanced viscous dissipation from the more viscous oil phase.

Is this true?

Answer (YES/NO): NO